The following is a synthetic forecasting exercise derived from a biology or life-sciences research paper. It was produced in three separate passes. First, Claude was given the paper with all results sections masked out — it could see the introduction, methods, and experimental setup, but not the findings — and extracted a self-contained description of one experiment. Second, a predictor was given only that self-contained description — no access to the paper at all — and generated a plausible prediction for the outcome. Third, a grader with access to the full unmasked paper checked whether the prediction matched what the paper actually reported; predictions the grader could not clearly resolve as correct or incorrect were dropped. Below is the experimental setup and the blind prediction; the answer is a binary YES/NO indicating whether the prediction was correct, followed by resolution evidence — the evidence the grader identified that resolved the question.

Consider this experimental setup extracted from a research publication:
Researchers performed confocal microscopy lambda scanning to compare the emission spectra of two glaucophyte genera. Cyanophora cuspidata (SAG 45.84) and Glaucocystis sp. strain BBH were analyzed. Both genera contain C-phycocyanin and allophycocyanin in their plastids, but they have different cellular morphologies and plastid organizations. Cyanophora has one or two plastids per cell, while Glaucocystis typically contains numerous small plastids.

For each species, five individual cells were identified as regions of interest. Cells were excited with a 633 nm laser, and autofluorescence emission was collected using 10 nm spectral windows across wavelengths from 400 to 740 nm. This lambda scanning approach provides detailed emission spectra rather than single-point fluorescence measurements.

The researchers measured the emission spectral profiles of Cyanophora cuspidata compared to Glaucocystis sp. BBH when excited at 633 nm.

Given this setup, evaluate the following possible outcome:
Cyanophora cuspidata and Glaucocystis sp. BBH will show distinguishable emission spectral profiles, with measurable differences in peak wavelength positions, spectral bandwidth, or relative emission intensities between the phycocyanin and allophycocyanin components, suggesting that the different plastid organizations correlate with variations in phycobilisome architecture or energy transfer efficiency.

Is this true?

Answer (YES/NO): NO